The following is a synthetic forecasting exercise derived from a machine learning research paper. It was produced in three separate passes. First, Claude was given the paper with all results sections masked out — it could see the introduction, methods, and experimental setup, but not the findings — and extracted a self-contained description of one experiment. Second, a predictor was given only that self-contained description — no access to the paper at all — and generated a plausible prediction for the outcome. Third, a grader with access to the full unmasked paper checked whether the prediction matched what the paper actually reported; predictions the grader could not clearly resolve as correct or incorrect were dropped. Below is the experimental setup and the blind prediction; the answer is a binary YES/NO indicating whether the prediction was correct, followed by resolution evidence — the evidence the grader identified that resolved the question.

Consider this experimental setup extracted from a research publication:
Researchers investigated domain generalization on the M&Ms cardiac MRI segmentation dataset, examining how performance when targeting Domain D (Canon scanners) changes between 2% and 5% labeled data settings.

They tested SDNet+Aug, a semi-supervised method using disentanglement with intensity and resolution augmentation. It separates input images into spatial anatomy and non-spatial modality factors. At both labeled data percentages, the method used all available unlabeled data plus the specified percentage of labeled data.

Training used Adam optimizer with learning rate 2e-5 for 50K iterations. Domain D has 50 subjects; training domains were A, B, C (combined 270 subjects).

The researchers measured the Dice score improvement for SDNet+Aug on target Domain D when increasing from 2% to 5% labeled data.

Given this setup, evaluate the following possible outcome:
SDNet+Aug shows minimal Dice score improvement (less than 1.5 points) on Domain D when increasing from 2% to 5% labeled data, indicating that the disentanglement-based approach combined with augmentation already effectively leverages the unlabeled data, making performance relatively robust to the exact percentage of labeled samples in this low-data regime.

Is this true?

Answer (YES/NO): NO